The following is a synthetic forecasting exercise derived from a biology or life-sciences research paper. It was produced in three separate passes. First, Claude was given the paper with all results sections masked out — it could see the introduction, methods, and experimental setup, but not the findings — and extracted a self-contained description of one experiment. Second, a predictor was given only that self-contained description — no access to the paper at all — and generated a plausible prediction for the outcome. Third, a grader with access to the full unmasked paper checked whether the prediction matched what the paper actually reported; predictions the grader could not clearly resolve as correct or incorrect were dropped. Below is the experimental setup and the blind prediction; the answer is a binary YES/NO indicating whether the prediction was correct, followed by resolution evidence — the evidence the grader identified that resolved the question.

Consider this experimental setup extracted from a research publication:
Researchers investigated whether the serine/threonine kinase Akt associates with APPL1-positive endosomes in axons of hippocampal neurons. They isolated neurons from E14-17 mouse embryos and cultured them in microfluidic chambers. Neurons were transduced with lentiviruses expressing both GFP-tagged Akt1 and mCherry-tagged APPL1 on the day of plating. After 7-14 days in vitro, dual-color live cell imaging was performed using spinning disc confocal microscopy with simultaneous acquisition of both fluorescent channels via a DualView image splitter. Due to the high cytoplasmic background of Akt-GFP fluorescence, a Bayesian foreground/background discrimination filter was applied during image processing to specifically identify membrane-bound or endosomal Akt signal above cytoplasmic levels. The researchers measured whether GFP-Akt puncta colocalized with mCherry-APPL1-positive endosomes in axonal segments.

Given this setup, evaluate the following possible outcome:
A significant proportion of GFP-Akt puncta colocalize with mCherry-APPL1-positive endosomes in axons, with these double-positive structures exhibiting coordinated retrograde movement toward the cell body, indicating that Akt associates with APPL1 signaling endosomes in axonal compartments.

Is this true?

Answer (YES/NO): YES